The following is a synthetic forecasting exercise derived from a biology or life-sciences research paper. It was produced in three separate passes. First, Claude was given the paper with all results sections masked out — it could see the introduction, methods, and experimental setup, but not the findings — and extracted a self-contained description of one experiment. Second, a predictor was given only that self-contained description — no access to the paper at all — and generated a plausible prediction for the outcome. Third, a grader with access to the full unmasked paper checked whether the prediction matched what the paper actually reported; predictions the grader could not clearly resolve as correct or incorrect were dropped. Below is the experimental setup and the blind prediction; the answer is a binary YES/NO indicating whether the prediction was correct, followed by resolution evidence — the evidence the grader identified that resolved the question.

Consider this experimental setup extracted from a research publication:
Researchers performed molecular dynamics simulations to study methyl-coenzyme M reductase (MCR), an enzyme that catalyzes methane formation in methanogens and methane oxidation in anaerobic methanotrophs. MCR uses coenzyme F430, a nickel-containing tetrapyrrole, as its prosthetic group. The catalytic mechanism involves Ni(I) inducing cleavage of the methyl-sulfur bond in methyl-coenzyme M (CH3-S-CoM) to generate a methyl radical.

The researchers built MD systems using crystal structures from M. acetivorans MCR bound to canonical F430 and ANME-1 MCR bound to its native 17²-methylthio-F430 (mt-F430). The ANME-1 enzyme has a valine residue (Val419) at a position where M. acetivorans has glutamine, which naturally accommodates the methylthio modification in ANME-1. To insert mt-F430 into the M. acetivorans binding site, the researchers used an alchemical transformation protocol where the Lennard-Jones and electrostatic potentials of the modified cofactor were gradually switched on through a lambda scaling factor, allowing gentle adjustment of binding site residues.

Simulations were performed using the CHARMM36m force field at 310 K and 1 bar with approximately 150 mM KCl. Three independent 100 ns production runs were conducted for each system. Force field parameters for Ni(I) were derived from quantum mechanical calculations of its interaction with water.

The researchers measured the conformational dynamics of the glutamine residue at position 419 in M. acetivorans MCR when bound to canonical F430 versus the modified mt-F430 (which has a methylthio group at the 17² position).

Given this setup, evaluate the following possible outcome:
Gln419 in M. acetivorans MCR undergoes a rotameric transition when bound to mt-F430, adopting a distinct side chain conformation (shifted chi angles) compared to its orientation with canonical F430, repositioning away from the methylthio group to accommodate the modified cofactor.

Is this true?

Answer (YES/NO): YES